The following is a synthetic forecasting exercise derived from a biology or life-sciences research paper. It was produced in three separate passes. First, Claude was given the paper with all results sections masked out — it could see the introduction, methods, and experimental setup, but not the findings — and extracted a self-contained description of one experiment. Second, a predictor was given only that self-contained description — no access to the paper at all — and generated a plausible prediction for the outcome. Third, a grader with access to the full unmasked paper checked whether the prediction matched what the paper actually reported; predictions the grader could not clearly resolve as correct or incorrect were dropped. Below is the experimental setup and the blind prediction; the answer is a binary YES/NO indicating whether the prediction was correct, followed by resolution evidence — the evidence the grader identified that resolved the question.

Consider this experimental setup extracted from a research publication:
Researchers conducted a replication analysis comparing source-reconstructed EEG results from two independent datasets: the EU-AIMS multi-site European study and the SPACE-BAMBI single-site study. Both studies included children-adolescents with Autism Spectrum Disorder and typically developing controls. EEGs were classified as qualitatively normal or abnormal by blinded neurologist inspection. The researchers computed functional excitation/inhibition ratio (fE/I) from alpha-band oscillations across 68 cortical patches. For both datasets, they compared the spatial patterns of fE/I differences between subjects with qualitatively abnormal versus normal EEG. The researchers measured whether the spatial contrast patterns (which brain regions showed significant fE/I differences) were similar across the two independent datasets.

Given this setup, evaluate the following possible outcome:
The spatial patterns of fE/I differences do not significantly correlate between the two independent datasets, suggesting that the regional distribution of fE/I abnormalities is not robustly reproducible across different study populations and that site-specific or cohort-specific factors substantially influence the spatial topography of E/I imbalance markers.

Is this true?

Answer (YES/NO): NO